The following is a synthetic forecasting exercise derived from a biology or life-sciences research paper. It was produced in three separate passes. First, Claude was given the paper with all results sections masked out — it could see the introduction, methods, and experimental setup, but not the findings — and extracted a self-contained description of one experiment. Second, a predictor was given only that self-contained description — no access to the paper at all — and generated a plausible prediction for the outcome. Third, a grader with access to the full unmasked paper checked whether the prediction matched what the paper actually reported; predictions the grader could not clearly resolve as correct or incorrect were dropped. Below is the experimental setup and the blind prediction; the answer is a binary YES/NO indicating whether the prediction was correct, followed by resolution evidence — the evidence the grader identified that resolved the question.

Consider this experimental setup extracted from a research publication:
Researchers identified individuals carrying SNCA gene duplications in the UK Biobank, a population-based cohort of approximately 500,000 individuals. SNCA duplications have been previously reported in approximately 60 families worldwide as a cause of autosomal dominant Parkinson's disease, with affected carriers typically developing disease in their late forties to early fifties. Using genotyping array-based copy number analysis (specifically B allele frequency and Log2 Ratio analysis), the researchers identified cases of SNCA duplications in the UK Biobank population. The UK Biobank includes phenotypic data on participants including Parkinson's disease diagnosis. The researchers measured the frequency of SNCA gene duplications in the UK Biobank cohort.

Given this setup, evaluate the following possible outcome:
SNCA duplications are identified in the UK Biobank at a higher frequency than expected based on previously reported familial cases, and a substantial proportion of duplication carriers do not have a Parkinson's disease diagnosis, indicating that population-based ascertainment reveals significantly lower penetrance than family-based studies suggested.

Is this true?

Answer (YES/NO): NO